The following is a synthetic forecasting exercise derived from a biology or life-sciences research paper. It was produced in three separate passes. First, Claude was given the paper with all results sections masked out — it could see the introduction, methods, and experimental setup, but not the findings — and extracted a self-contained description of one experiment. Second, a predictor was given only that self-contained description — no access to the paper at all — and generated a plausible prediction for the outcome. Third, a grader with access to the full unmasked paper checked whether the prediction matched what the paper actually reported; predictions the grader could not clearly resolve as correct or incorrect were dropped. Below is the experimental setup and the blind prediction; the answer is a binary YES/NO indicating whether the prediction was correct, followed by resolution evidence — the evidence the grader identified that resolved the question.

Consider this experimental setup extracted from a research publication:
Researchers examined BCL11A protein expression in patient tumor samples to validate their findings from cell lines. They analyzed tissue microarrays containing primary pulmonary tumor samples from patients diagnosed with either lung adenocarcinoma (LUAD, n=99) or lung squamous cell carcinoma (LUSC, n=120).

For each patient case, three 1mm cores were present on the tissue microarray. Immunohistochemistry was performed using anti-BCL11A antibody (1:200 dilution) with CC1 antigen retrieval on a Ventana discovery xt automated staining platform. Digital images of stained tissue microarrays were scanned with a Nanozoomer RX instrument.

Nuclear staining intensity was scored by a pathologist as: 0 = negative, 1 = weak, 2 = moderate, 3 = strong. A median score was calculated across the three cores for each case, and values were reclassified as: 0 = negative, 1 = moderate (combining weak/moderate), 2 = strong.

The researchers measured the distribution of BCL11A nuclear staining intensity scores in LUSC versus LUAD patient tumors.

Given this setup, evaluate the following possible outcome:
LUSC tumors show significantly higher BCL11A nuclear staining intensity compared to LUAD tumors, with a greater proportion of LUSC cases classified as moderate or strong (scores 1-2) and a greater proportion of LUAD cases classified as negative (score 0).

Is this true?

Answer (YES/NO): YES